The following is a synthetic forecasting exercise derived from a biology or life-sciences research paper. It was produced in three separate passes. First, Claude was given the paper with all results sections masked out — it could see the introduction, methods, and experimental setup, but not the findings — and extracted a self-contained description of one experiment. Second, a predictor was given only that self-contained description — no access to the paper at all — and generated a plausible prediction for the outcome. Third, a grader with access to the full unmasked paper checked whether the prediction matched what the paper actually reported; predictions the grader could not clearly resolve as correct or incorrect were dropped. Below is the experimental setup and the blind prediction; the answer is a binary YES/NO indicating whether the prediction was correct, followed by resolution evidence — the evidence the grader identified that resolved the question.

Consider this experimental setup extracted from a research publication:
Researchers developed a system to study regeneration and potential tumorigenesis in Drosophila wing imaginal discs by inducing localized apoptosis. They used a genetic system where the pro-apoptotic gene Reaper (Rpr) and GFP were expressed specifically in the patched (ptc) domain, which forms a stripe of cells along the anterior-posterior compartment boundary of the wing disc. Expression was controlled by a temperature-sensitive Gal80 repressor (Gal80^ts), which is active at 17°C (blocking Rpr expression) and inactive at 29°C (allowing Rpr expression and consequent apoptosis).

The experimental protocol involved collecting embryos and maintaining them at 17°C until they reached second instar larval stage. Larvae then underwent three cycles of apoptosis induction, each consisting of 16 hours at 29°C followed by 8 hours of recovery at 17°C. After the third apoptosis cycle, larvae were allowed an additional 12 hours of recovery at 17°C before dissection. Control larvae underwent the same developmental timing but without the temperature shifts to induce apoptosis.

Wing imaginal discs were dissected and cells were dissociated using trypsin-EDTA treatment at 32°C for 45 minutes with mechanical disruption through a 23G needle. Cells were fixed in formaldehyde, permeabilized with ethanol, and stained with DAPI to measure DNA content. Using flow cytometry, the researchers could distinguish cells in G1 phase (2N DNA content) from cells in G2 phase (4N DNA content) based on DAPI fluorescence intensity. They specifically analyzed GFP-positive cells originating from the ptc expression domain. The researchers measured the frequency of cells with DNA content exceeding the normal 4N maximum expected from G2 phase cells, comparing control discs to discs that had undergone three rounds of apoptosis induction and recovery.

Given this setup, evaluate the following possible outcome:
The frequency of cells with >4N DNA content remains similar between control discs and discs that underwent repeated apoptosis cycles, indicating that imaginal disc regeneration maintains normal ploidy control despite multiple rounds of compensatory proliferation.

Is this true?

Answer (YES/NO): NO